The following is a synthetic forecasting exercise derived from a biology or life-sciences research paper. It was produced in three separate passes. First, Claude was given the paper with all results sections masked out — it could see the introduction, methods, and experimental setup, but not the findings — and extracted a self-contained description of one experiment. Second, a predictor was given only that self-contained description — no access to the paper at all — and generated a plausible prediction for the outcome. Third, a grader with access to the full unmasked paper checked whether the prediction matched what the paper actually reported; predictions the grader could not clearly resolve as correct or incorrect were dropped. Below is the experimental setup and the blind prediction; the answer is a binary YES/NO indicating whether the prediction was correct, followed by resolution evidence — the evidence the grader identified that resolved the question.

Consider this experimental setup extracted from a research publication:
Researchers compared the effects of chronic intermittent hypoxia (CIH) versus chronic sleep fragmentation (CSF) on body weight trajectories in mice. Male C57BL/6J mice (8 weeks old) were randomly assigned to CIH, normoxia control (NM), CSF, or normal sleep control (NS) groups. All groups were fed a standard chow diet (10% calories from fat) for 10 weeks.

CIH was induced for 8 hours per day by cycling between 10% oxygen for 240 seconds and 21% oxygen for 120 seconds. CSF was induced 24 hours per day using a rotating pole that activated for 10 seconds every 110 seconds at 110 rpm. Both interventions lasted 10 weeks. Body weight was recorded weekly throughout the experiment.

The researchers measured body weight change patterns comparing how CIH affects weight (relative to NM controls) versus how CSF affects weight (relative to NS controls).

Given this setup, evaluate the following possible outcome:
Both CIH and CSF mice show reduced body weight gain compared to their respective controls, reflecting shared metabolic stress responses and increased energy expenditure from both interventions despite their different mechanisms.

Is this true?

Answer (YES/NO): YES